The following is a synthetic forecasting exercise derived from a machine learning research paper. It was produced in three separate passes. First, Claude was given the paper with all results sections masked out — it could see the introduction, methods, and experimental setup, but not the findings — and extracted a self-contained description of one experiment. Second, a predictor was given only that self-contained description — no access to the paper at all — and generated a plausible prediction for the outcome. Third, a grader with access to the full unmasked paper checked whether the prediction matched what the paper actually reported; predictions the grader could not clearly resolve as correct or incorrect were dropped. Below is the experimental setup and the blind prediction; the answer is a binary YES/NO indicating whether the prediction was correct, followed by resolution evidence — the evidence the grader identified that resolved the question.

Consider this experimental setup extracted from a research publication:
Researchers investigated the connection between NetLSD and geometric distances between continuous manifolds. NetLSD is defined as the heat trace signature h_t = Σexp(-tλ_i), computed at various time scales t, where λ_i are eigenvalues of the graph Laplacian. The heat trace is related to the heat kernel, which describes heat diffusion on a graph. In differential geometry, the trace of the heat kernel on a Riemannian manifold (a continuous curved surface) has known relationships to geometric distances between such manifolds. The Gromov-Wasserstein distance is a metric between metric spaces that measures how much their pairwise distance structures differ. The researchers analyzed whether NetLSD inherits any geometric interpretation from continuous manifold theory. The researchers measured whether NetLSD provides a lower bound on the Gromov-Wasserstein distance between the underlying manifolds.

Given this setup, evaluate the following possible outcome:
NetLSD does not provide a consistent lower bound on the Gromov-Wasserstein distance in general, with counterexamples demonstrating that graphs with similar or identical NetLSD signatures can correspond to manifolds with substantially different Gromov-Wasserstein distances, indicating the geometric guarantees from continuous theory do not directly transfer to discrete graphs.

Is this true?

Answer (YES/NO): NO